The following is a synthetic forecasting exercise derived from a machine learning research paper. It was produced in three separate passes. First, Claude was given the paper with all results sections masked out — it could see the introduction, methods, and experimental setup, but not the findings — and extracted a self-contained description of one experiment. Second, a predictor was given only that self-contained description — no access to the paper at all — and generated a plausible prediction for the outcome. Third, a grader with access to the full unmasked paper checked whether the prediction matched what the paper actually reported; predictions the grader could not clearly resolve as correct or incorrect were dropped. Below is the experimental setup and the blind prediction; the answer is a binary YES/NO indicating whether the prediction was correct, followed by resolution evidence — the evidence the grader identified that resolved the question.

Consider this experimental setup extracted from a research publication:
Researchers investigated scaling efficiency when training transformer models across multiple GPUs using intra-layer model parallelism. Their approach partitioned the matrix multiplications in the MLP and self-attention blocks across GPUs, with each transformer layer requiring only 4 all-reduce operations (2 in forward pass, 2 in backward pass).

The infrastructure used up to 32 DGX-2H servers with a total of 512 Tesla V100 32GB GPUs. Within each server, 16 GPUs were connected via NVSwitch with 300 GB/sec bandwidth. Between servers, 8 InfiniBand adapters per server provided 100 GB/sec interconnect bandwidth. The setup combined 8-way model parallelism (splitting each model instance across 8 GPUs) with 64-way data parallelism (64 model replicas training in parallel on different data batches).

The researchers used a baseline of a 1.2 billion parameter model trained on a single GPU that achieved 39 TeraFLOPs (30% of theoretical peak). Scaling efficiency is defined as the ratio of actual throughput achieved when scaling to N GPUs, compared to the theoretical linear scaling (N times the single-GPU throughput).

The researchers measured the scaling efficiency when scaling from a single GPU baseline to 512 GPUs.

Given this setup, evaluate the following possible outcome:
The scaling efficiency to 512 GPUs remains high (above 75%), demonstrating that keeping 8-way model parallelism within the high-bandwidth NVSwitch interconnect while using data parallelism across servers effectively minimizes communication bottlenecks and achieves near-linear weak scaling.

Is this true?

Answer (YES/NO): NO